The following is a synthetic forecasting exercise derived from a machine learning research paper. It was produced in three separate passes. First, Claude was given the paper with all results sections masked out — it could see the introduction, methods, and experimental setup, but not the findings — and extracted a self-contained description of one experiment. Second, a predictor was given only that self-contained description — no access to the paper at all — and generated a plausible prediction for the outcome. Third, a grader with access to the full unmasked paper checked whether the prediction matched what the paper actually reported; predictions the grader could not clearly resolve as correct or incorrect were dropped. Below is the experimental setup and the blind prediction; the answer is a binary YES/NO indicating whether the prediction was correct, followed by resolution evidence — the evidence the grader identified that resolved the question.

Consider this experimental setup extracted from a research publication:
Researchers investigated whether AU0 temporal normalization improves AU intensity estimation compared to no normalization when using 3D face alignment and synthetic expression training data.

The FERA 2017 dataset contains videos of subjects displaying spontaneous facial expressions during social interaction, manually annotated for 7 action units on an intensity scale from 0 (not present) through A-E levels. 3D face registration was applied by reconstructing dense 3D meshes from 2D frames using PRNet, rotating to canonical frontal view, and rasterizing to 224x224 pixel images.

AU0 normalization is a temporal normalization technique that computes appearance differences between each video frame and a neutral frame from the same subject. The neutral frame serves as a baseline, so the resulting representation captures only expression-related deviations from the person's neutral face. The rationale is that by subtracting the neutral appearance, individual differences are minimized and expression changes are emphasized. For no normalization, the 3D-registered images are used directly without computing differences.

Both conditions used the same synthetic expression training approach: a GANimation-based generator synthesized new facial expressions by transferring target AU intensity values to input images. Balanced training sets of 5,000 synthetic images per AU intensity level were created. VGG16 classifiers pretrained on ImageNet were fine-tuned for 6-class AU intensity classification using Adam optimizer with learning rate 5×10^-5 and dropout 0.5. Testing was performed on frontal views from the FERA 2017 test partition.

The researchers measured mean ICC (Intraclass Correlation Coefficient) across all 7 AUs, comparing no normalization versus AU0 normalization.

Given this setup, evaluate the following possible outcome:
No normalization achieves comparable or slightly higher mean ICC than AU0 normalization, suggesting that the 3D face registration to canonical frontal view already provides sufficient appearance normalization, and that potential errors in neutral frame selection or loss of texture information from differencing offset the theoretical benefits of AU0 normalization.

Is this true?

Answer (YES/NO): YES